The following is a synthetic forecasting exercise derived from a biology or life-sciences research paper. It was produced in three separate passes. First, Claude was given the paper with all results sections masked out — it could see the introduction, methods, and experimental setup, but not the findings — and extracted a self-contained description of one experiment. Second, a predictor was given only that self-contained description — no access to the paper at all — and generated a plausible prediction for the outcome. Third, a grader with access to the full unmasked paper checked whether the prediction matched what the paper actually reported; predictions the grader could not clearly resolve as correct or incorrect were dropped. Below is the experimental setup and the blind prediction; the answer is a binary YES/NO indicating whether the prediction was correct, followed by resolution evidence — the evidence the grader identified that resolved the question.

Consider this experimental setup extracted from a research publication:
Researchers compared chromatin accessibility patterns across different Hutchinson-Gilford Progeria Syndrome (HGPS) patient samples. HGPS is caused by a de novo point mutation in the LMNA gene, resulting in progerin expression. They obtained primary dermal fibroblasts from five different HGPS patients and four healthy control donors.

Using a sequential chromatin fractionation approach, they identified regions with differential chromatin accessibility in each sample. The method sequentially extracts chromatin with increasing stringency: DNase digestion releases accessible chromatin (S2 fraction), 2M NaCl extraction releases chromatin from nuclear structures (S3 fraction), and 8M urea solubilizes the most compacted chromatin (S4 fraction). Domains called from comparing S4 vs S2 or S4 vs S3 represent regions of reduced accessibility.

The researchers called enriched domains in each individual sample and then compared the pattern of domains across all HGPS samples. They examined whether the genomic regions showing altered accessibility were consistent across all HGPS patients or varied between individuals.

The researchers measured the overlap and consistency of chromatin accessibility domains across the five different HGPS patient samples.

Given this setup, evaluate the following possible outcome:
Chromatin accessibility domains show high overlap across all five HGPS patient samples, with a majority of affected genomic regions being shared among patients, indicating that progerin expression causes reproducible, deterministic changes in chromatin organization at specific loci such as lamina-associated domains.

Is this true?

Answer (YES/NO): NO